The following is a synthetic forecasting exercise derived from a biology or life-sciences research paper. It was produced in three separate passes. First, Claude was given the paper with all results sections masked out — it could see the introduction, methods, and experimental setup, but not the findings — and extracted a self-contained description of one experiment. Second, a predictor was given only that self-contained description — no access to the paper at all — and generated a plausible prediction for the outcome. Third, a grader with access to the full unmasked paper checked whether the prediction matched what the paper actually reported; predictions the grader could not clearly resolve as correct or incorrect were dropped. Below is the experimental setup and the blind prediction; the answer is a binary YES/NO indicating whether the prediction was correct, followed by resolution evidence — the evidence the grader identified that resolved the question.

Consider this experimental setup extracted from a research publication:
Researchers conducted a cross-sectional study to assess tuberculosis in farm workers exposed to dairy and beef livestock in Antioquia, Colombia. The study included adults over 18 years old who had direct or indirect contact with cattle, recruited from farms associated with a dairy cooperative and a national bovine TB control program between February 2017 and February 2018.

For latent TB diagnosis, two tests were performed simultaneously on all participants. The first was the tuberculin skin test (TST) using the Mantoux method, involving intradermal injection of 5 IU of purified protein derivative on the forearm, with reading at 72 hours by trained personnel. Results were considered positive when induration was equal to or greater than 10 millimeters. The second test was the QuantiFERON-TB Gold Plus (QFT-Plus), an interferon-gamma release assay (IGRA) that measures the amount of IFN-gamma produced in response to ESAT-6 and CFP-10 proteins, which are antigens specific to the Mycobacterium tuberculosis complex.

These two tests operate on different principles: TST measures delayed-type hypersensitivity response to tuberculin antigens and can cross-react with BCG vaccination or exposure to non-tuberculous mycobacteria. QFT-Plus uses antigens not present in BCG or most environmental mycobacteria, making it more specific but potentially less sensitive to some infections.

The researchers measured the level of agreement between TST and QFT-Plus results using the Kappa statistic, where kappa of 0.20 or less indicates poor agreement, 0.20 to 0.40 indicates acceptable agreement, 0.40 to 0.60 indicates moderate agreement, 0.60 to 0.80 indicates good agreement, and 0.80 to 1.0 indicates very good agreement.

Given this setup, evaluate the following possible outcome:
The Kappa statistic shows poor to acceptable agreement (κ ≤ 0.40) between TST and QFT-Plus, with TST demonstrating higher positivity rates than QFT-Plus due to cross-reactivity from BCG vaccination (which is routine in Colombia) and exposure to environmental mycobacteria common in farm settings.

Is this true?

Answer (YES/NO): YES